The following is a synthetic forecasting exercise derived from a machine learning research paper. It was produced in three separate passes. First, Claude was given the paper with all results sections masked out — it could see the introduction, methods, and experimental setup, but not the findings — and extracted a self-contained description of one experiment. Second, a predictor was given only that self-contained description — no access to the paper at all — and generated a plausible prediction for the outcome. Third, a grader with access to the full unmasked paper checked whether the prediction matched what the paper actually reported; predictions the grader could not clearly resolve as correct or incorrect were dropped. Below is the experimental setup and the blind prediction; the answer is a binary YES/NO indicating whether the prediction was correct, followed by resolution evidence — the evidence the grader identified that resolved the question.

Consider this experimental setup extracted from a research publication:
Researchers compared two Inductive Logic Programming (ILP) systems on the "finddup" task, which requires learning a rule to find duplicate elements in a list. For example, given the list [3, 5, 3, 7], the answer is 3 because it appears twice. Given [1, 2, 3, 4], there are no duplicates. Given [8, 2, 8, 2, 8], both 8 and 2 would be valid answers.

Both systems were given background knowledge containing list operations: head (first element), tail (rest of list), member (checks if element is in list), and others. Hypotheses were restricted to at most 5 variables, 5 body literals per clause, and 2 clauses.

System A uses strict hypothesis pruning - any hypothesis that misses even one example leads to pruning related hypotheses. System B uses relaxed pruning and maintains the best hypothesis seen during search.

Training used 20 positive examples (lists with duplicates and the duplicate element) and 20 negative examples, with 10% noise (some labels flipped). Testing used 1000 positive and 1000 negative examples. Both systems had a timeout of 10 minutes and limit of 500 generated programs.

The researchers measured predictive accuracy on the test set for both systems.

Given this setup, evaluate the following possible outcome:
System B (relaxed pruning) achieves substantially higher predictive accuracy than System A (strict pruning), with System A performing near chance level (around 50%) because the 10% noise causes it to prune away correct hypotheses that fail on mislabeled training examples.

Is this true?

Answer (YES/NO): NO